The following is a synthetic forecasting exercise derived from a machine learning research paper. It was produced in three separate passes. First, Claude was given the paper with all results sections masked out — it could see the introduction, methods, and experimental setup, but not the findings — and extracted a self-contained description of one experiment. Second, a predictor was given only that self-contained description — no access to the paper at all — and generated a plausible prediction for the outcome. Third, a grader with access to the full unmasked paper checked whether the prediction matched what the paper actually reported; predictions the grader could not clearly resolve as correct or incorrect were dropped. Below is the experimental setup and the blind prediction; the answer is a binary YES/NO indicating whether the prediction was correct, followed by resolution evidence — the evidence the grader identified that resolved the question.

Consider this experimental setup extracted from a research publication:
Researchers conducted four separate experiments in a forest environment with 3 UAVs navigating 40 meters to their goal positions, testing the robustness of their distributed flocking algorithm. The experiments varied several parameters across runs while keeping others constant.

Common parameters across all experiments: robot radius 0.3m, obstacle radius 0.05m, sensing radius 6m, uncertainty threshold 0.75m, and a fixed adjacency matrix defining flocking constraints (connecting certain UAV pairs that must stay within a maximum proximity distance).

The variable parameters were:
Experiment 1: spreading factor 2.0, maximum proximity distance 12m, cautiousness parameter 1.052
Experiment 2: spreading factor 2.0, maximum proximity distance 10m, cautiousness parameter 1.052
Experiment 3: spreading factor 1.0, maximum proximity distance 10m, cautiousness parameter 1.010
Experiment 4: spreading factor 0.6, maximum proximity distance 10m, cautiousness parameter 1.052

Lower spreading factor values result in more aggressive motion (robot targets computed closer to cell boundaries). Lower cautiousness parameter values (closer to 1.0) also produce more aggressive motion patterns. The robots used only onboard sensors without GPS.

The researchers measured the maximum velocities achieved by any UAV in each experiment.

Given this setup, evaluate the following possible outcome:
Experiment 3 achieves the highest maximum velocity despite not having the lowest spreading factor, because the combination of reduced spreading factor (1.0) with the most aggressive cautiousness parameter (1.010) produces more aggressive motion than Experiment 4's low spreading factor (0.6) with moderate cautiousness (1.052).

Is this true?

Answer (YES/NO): YES